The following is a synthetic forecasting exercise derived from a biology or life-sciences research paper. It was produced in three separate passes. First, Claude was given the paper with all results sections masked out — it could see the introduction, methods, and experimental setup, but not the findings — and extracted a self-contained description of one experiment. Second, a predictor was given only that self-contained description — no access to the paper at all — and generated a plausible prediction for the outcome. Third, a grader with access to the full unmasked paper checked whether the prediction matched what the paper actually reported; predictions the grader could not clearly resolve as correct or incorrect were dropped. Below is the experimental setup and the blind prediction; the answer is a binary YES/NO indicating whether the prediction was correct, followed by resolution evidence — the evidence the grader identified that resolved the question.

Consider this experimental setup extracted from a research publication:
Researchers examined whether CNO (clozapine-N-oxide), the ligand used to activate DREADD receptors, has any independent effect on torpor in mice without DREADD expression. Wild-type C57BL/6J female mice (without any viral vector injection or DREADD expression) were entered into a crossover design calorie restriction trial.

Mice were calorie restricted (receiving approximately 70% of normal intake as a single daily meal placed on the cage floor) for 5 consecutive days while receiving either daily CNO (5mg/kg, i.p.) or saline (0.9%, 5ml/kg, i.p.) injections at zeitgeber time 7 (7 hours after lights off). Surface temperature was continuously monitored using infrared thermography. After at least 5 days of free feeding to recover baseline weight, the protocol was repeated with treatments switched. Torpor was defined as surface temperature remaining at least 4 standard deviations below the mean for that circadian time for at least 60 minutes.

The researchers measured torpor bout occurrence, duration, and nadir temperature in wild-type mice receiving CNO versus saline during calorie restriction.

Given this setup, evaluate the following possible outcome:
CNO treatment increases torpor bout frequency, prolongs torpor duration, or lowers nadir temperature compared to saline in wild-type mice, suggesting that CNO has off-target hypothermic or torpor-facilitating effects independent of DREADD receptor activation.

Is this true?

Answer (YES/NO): NO